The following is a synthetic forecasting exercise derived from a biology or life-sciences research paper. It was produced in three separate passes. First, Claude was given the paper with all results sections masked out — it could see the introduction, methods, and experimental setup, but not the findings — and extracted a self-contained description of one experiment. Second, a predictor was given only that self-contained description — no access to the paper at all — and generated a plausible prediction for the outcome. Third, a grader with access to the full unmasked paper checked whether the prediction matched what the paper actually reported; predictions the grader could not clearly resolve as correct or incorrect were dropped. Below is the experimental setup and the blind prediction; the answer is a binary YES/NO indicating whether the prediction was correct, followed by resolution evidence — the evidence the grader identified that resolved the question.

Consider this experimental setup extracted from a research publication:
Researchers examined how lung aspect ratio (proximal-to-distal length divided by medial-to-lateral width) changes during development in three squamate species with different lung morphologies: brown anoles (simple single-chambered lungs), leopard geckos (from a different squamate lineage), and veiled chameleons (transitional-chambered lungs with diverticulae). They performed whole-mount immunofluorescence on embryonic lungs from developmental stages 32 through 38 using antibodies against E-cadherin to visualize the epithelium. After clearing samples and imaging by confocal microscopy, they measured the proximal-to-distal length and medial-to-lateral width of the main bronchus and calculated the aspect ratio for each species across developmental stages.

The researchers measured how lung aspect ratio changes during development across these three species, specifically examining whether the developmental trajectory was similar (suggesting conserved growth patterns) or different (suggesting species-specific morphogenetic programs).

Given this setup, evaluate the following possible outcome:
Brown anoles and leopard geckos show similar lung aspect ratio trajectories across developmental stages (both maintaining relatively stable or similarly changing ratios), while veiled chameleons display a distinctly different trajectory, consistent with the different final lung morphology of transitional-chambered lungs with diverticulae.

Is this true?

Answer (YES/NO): NO